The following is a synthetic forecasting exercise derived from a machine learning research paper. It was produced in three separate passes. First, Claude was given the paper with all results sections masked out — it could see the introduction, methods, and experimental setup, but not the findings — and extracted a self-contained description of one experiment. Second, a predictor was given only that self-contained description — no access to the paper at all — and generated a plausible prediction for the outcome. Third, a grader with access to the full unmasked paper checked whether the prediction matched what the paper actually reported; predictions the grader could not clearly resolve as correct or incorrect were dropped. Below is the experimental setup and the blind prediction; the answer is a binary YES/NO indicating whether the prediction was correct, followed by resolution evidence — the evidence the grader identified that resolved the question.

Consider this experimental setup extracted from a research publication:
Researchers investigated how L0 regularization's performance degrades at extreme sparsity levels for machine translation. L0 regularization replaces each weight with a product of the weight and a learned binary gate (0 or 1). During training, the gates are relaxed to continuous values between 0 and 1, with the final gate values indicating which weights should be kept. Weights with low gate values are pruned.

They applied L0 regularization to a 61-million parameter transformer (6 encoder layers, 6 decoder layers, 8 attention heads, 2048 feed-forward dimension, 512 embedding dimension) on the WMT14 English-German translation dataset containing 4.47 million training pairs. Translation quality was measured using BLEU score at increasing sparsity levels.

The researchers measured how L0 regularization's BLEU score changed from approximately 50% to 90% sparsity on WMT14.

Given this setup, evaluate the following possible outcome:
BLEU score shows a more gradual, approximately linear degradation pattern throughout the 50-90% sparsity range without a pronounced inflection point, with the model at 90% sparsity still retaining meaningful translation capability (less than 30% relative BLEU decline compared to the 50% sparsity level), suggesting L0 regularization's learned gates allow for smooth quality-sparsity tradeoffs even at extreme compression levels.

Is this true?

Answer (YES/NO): NO